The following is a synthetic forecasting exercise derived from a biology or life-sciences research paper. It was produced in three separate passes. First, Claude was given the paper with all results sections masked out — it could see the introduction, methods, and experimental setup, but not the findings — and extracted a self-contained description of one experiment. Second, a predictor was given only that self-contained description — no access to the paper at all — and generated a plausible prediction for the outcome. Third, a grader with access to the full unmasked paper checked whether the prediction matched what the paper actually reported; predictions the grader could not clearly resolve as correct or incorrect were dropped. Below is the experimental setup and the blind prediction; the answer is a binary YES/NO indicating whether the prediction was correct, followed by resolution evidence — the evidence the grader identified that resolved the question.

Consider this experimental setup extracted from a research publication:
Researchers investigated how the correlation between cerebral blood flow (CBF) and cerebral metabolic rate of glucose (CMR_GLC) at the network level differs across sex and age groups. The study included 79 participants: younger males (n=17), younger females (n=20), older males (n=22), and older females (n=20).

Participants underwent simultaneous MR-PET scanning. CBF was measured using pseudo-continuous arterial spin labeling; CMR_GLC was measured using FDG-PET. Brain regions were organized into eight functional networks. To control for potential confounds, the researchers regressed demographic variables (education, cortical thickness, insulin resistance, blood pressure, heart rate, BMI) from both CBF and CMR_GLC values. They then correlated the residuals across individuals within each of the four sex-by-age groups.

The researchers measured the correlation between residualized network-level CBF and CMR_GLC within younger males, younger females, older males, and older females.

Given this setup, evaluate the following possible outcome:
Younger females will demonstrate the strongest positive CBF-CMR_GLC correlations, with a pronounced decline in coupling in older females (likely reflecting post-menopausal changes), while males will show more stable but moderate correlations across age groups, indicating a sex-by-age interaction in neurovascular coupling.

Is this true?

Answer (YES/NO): NO